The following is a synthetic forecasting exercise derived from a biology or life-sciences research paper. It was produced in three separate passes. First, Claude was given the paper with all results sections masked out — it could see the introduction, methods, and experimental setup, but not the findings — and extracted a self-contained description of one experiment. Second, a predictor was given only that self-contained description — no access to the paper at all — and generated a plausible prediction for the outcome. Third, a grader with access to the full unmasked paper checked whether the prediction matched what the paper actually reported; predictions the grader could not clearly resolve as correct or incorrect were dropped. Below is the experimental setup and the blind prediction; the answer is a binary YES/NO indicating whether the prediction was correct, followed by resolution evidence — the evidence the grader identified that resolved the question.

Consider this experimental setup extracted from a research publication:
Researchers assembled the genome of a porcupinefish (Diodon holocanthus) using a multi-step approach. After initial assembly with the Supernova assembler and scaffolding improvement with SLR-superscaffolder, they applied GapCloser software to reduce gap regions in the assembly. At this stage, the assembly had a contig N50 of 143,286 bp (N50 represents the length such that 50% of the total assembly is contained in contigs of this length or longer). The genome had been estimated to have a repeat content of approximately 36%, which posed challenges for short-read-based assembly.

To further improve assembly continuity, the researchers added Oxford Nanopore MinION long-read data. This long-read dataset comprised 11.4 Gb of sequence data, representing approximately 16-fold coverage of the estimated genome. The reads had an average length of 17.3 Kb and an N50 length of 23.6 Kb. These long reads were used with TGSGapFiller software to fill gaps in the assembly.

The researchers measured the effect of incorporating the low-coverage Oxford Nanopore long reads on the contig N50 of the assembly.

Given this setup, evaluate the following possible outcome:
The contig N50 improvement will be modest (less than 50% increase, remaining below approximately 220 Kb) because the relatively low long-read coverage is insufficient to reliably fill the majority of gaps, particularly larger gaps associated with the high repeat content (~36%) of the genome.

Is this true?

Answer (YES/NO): NO